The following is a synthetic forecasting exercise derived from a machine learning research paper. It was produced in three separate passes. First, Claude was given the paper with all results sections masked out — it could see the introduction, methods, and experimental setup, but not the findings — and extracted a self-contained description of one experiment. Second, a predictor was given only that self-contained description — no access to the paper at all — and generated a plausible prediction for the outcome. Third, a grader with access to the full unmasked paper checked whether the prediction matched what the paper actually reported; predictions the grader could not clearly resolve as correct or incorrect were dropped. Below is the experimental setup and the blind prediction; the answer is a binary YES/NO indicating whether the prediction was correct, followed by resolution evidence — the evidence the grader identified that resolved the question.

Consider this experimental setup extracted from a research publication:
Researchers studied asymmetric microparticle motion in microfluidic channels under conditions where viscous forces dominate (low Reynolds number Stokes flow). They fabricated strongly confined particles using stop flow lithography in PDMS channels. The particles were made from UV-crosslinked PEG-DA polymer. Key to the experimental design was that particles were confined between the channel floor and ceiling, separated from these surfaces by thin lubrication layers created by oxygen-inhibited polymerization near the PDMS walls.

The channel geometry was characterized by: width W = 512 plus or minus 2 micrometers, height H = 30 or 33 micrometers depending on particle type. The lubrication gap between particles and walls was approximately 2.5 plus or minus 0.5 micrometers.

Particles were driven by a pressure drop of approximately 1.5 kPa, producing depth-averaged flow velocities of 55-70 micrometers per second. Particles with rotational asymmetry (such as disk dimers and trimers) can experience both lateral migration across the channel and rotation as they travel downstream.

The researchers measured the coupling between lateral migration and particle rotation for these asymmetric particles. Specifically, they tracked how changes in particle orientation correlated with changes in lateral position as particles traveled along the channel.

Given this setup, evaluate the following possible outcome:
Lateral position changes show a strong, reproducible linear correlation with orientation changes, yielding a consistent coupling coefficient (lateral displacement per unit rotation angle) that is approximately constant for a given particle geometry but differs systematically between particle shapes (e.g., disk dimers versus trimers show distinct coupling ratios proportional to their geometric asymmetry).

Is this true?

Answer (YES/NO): NO